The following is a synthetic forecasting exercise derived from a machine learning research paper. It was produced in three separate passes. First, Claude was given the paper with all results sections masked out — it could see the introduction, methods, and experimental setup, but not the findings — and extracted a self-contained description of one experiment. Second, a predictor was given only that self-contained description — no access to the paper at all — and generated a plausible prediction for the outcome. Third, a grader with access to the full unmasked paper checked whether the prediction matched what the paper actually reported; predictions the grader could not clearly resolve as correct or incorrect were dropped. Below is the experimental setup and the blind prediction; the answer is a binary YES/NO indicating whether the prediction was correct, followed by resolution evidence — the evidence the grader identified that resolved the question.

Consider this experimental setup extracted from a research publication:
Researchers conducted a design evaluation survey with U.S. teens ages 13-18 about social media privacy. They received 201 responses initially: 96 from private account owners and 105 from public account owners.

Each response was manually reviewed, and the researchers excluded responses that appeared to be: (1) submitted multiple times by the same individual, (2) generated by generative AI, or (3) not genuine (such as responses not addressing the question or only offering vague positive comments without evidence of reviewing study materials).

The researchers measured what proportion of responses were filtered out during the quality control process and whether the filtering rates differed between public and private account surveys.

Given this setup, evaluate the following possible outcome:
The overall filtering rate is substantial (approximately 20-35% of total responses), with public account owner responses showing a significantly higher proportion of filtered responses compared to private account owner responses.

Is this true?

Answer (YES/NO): YES